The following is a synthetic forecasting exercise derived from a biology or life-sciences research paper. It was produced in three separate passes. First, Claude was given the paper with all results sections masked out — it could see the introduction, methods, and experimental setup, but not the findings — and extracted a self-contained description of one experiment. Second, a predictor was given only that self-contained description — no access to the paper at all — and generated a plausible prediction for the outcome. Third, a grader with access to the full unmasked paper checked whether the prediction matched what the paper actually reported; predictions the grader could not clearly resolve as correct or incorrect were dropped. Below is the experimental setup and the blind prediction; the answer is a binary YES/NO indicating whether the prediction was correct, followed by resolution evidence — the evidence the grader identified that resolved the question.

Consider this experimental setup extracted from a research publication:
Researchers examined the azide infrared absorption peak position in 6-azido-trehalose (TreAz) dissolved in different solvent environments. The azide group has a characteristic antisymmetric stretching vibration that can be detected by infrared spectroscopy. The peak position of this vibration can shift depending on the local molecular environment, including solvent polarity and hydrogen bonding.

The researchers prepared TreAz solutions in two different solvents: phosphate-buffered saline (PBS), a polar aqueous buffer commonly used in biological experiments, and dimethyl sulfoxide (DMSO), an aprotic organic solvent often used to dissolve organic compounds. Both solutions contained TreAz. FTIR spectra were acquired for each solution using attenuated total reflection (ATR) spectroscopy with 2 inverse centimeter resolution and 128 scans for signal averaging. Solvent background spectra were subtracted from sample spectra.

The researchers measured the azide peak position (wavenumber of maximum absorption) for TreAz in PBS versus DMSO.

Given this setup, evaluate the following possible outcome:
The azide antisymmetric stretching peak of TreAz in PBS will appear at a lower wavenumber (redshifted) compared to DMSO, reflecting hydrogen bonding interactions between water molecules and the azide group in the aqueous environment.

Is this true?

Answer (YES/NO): NO